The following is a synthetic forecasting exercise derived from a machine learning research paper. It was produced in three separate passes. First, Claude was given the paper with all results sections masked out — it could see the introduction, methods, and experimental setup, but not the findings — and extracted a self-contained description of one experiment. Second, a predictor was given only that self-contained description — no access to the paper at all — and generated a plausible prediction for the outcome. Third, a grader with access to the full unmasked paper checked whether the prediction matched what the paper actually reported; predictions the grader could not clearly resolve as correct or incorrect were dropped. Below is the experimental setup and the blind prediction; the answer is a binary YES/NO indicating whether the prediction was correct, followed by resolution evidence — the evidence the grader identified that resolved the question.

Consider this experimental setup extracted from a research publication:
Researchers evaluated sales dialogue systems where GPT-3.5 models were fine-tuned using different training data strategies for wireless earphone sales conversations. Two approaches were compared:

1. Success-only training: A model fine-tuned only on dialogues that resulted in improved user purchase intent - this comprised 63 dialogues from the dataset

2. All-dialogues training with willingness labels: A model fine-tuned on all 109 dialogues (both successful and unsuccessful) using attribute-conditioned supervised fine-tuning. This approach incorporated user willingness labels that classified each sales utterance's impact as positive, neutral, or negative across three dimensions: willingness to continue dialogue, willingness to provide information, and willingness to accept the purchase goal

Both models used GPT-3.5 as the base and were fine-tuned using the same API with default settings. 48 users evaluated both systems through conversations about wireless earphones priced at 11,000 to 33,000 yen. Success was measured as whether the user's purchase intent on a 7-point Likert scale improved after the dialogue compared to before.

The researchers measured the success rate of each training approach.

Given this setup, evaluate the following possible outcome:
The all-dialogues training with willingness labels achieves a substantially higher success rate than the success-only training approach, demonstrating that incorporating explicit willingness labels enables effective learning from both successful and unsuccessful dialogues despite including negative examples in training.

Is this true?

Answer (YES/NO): YES